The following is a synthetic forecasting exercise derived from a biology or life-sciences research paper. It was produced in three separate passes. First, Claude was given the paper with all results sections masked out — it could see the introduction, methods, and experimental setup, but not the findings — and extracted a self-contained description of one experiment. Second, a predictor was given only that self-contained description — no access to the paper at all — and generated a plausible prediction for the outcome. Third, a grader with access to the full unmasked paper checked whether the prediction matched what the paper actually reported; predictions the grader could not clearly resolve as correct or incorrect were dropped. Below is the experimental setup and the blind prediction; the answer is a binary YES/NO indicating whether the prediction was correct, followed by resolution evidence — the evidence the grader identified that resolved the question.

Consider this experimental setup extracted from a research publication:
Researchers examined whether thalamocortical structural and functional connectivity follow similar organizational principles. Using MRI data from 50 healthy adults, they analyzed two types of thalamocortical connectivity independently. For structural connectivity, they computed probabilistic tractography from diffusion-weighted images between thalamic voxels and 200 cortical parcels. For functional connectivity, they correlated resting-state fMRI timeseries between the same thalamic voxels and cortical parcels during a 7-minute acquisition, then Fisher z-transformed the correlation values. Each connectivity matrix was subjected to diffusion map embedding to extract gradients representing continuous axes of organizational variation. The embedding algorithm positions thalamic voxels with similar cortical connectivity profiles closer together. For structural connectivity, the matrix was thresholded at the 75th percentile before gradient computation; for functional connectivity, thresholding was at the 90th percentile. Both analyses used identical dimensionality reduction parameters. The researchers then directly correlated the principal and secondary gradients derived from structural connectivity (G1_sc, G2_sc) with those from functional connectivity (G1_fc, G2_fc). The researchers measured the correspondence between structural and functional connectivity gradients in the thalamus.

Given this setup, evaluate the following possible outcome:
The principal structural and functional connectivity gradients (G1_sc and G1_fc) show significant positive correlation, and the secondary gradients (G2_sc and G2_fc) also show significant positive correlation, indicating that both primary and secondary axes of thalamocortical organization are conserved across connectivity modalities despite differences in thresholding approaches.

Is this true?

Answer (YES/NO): NO